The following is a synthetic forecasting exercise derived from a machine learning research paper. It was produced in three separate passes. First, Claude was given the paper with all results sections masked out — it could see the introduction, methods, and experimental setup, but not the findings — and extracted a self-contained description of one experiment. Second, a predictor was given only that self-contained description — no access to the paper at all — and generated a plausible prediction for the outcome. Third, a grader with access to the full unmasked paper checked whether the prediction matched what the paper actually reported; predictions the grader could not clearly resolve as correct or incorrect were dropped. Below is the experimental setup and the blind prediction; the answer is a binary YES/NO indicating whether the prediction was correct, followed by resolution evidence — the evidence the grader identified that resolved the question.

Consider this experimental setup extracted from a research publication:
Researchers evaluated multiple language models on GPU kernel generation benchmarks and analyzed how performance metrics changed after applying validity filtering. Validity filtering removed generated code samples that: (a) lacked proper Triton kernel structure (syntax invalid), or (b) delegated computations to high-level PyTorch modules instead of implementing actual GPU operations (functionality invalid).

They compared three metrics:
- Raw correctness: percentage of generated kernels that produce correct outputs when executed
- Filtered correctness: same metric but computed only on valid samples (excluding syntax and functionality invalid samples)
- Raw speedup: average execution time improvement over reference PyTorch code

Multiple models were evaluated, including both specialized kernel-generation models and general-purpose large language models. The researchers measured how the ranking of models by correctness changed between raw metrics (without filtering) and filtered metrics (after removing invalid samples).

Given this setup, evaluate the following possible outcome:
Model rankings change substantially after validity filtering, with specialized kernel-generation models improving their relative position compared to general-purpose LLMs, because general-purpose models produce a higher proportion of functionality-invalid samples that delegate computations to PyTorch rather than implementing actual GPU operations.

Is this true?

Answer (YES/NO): NO